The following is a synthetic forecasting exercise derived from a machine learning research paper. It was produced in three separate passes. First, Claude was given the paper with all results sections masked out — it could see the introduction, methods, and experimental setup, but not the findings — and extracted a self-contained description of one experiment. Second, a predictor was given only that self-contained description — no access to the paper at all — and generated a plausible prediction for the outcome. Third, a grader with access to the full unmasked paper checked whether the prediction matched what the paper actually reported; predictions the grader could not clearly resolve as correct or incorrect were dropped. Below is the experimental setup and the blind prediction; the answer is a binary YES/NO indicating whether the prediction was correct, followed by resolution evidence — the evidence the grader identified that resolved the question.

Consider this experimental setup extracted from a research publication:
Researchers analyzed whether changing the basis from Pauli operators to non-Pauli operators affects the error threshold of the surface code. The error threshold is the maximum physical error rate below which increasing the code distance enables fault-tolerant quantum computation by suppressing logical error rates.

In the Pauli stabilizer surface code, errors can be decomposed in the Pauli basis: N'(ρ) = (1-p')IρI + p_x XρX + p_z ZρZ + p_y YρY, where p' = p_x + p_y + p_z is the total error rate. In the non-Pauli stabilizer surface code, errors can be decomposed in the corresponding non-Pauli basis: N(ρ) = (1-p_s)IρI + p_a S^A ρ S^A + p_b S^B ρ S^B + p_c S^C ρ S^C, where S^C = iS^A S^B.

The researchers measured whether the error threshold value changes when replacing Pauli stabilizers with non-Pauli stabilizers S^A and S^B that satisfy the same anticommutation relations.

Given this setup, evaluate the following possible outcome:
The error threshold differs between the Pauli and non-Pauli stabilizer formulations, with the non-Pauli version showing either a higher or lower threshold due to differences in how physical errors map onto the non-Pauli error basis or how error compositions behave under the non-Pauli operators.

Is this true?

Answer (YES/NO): NO